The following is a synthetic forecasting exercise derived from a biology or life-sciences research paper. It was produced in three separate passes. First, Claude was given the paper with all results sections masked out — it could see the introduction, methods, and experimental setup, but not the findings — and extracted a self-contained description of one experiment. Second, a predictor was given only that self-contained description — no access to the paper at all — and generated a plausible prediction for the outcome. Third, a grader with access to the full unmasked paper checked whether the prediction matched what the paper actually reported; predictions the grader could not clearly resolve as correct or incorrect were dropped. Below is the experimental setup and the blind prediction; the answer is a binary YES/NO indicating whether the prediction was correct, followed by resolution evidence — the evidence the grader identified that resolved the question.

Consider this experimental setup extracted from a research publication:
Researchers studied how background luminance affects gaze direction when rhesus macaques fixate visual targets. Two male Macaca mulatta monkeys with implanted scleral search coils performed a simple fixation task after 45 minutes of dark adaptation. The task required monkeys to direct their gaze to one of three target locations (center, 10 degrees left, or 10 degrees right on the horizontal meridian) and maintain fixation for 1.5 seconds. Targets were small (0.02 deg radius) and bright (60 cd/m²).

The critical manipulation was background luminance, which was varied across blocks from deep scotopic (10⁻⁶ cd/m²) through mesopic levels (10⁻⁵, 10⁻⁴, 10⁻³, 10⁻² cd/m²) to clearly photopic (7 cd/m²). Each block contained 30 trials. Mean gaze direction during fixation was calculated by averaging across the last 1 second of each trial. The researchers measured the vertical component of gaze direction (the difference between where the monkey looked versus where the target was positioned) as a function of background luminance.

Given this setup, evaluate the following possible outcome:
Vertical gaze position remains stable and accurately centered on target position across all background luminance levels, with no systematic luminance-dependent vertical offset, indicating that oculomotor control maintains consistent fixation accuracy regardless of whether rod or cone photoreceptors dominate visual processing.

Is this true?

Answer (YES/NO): NO